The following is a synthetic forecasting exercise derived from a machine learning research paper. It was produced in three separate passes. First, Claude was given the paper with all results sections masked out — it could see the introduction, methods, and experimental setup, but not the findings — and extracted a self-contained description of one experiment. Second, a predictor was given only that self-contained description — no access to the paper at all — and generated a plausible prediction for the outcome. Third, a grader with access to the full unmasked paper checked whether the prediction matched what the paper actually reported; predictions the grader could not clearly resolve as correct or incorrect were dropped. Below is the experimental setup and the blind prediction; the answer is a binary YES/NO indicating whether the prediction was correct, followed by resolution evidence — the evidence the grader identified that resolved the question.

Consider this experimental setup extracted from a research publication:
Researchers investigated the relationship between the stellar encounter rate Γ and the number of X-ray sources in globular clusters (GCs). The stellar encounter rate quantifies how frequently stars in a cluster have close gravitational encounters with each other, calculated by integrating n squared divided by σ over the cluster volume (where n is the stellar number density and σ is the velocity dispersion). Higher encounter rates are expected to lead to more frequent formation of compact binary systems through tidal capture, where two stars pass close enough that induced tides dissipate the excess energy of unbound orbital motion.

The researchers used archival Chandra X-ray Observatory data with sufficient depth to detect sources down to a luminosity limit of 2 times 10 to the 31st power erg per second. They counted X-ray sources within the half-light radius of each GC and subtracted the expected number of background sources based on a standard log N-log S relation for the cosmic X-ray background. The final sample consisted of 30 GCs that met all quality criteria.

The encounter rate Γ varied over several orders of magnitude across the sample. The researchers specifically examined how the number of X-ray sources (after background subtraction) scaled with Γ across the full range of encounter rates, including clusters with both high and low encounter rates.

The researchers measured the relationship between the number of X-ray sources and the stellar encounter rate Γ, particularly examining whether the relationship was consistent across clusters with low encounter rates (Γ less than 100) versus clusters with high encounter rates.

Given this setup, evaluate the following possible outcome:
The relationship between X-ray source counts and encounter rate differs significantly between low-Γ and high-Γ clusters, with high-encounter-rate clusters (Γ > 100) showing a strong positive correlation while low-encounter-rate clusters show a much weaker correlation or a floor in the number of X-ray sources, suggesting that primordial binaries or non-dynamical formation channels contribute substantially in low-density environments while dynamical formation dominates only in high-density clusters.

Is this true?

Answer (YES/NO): NO